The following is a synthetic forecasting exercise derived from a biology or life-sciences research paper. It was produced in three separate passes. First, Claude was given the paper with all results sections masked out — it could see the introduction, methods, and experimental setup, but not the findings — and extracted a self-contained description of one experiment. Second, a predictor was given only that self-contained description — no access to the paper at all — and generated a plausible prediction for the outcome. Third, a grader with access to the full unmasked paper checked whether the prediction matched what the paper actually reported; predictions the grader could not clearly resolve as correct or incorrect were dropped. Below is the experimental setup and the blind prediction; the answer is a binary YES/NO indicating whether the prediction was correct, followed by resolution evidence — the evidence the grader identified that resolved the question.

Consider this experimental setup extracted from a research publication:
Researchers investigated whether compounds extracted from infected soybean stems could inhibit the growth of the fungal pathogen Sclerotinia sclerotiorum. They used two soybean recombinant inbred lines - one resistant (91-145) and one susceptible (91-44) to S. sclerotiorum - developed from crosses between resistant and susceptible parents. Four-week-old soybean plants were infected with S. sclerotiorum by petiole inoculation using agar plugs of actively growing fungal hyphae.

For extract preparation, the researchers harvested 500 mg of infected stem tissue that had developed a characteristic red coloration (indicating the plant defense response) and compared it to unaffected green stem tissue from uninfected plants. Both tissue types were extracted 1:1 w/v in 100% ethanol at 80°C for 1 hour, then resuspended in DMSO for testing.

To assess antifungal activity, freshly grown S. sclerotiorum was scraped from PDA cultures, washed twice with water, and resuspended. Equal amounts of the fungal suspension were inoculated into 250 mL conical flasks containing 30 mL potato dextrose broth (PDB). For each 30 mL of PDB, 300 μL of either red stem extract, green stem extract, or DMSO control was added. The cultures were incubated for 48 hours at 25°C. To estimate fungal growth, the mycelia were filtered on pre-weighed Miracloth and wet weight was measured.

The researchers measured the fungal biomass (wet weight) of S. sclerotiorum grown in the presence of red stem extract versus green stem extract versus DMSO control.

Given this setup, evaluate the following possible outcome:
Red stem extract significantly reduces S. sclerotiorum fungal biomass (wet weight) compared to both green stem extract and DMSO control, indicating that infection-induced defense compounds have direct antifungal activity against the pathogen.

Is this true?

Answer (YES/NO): YES